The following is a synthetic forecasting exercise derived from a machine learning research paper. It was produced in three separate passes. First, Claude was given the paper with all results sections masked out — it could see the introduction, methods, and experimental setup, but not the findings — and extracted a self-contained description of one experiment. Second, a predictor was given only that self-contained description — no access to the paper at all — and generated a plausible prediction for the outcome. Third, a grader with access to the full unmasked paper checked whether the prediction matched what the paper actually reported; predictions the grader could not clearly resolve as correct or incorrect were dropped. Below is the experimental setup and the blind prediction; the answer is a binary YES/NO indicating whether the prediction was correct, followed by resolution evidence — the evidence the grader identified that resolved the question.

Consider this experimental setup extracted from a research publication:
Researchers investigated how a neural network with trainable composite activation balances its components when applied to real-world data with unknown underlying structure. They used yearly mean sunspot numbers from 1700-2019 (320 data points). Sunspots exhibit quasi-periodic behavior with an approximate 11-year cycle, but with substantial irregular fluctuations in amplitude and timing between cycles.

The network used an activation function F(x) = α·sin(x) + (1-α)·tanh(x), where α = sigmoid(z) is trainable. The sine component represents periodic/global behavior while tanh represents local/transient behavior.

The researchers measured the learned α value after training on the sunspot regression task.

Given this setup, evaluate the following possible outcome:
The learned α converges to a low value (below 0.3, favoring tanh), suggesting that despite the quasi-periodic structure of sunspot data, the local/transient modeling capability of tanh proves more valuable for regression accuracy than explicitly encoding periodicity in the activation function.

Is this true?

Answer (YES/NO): NO